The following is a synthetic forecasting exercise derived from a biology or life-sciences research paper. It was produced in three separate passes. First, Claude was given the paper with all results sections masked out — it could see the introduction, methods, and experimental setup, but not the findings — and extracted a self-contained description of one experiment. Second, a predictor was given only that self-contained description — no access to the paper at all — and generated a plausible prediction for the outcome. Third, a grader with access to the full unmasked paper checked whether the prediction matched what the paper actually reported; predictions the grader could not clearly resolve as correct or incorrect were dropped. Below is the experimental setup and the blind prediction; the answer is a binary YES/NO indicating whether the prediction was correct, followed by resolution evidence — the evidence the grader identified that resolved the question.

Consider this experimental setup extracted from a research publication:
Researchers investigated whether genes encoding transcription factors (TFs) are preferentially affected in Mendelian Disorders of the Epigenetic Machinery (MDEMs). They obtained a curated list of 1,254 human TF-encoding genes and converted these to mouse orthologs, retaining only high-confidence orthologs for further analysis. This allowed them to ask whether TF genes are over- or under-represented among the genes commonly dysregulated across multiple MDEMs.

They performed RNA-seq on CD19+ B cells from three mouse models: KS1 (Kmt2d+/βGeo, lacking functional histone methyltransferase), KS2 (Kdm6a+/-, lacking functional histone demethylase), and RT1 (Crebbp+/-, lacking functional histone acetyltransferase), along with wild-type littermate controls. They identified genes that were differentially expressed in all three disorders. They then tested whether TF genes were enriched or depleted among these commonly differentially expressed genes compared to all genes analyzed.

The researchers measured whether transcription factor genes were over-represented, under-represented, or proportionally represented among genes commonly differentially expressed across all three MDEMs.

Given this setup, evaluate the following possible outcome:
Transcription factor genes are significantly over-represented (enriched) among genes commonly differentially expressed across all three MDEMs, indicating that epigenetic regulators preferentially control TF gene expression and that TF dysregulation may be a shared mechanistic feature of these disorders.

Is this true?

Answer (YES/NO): YES